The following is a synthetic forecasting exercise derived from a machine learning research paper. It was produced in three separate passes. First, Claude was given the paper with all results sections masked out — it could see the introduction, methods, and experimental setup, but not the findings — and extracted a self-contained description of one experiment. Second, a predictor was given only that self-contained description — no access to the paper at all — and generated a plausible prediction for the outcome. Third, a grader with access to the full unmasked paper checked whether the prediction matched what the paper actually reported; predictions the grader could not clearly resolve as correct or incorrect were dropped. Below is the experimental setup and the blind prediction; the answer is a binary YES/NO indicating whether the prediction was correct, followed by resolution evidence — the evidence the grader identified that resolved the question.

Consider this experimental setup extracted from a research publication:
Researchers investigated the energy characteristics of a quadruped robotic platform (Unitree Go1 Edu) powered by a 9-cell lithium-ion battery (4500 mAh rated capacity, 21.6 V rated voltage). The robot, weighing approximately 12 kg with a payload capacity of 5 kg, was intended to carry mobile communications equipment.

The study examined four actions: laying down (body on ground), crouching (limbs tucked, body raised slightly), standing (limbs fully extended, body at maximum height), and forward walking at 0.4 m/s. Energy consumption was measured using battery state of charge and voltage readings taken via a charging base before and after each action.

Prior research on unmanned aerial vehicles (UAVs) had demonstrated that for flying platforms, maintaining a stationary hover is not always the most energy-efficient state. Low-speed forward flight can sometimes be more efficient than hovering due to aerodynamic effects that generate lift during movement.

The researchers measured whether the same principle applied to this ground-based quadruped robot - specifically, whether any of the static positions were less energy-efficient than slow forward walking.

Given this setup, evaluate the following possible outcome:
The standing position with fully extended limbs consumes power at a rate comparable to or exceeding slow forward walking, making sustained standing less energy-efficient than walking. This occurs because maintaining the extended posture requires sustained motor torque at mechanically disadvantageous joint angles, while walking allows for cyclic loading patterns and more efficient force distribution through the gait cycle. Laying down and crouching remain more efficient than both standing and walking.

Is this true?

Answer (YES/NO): NO